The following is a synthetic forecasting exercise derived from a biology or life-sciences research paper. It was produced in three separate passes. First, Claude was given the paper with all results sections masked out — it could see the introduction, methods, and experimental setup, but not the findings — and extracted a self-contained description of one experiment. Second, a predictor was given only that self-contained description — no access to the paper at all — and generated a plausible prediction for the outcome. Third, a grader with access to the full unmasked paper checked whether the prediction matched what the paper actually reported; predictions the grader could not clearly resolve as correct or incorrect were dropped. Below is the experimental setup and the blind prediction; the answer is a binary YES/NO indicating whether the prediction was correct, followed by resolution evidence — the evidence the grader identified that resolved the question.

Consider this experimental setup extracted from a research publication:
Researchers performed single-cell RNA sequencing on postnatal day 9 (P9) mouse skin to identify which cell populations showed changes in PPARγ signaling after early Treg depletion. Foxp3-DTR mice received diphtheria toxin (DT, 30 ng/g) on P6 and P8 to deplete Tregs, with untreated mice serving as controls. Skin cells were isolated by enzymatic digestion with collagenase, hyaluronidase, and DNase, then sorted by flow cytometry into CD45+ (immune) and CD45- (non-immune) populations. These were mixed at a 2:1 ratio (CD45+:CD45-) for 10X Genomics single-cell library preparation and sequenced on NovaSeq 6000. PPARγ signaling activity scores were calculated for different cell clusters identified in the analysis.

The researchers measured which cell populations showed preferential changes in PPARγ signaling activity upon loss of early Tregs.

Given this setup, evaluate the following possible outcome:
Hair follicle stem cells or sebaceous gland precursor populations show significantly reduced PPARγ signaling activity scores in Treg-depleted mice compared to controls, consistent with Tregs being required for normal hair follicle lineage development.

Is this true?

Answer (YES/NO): NO